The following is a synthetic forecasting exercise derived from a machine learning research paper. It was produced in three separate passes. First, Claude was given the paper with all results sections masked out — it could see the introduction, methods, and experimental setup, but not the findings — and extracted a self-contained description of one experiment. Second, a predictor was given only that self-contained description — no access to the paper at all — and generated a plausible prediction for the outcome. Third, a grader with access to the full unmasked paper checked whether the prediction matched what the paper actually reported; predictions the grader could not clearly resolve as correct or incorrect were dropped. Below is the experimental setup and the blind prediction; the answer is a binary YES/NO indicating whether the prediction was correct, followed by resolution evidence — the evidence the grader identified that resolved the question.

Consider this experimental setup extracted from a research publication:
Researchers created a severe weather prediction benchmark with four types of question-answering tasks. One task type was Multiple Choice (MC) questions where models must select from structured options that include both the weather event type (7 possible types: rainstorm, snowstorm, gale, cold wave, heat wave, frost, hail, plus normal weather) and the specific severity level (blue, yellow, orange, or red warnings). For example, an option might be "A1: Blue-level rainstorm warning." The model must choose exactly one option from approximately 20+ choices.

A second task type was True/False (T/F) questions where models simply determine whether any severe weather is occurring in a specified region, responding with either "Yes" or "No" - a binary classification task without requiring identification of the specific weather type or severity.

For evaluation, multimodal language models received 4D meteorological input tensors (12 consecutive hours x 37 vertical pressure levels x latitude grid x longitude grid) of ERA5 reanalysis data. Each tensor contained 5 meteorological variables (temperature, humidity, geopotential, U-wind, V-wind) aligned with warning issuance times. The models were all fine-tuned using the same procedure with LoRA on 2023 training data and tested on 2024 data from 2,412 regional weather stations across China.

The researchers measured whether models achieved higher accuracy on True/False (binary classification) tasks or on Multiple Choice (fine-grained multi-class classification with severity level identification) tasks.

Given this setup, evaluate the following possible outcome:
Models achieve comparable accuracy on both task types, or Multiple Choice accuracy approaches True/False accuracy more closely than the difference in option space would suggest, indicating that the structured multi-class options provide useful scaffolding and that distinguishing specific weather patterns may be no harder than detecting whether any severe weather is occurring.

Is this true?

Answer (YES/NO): NO